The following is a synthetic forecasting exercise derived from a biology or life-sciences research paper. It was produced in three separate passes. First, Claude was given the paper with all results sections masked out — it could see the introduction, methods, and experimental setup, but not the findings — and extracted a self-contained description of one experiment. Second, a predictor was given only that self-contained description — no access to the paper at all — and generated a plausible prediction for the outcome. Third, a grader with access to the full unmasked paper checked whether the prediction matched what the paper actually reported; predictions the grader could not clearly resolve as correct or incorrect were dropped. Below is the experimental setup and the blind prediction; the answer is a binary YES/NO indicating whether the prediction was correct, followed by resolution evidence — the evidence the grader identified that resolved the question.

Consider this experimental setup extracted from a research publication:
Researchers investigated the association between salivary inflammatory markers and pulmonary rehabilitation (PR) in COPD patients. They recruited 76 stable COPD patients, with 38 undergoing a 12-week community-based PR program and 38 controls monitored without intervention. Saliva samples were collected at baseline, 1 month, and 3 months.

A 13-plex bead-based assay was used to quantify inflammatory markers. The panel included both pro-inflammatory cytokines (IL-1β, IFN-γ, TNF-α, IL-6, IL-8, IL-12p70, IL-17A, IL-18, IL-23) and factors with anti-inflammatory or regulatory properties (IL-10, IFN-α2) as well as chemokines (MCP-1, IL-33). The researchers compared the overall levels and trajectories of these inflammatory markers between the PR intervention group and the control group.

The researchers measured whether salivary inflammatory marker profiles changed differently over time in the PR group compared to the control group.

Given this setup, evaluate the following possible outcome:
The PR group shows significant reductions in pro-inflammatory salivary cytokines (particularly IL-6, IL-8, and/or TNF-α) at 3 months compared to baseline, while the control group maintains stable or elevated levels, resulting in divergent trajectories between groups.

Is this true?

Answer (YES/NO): NO